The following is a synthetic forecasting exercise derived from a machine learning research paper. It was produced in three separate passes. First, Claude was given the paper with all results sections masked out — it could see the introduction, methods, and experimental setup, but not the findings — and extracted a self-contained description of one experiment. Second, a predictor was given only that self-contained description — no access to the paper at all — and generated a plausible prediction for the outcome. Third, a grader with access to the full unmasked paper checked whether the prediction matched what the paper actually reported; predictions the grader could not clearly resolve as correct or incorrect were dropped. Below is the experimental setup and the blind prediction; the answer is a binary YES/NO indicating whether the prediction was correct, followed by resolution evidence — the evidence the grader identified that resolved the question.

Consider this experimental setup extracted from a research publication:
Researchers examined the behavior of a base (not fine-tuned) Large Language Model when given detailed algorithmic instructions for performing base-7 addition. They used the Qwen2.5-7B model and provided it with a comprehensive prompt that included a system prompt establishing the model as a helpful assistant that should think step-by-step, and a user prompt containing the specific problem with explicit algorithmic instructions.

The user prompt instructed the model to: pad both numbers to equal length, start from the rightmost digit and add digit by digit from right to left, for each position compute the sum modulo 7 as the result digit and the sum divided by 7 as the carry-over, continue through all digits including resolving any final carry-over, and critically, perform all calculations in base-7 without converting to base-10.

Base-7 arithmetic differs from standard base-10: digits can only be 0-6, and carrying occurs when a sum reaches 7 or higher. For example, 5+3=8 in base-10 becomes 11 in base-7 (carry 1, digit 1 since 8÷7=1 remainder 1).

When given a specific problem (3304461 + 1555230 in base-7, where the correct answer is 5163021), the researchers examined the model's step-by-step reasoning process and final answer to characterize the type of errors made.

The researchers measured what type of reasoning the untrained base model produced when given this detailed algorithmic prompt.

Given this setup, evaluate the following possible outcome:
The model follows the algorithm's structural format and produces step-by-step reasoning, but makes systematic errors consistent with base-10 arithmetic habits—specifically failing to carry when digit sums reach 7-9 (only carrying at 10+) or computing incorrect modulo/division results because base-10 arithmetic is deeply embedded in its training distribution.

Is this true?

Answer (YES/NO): NO